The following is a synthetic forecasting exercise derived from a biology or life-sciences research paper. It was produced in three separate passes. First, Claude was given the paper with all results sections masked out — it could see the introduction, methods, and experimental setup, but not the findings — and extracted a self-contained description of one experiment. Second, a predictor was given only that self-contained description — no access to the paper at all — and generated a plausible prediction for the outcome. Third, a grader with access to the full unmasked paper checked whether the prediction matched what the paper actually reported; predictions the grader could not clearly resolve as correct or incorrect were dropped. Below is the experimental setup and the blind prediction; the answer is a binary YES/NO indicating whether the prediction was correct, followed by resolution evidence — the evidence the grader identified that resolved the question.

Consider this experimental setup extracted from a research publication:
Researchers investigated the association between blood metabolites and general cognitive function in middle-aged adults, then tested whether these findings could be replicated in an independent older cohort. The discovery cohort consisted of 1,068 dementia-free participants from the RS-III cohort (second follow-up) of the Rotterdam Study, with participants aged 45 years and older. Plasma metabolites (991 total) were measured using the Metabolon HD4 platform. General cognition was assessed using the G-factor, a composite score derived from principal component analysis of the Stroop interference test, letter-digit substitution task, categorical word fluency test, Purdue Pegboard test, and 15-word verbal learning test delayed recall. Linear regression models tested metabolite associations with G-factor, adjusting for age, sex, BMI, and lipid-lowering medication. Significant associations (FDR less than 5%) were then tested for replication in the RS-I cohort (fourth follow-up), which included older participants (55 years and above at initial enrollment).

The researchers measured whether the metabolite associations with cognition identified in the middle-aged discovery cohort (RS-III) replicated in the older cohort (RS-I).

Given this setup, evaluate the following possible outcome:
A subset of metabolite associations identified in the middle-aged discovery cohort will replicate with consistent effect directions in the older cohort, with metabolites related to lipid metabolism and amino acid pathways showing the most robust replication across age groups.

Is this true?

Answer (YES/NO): NO